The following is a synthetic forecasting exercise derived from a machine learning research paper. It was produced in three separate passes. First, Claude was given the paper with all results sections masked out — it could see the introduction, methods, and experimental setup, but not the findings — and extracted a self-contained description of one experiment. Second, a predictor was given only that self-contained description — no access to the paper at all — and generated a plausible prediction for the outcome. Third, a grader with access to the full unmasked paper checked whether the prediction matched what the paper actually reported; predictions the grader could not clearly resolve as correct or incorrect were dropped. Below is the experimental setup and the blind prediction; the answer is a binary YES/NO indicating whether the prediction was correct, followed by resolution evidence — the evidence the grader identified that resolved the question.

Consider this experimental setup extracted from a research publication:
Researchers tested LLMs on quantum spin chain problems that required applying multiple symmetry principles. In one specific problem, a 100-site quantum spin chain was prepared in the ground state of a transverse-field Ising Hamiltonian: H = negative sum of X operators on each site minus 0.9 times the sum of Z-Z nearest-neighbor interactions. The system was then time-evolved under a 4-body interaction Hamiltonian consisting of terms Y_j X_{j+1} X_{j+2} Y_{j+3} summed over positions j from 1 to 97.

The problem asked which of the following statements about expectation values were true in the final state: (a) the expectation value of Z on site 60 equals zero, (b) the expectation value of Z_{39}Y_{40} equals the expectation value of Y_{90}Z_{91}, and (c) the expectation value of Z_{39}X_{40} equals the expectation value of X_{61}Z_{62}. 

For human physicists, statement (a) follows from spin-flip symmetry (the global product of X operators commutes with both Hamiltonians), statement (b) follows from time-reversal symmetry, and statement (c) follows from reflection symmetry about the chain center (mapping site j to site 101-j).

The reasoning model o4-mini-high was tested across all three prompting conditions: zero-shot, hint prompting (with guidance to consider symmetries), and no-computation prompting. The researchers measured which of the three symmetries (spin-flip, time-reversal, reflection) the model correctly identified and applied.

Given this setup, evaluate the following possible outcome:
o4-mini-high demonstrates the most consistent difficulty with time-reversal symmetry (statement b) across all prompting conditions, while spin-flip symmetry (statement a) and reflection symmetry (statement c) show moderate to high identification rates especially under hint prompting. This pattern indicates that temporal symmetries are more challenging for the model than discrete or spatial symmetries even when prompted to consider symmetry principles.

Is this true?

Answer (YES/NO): YES